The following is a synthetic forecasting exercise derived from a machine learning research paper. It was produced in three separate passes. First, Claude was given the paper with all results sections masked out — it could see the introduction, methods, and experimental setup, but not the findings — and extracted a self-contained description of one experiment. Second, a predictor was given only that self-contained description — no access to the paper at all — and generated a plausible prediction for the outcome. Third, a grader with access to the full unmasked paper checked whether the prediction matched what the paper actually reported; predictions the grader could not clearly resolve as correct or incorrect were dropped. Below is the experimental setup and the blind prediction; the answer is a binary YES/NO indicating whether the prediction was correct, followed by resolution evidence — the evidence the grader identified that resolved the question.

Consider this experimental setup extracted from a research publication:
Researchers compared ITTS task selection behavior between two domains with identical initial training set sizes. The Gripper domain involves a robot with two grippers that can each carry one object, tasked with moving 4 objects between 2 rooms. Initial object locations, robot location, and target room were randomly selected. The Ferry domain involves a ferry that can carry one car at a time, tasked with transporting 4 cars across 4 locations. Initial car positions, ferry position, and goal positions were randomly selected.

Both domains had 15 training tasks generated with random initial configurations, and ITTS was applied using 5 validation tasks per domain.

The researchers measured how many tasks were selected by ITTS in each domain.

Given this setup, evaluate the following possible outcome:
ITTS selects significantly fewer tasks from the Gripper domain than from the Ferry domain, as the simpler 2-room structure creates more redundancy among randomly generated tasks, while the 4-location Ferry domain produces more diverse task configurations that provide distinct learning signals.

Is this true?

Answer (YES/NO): NO